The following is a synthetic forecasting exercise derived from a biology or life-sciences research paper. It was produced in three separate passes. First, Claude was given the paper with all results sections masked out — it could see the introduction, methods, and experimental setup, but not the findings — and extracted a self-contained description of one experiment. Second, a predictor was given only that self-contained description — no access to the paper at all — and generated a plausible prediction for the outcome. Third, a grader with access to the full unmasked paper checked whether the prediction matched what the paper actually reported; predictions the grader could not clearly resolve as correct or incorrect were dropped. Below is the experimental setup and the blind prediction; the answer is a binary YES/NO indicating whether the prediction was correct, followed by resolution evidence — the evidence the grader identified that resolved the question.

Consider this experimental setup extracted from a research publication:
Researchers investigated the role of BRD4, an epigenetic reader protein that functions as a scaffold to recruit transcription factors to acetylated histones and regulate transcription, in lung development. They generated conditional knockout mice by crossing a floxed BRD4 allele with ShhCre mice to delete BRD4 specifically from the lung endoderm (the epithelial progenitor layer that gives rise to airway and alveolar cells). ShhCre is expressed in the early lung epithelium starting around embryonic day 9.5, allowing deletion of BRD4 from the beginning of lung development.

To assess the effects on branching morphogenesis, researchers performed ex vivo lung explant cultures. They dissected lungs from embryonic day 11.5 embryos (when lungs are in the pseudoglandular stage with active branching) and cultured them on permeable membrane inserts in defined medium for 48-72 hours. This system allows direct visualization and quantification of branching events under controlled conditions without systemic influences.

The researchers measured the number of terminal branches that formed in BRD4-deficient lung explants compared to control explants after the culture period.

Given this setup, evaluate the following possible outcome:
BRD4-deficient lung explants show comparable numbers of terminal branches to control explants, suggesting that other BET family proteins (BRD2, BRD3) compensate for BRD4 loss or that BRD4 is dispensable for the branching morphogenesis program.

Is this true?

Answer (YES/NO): NO